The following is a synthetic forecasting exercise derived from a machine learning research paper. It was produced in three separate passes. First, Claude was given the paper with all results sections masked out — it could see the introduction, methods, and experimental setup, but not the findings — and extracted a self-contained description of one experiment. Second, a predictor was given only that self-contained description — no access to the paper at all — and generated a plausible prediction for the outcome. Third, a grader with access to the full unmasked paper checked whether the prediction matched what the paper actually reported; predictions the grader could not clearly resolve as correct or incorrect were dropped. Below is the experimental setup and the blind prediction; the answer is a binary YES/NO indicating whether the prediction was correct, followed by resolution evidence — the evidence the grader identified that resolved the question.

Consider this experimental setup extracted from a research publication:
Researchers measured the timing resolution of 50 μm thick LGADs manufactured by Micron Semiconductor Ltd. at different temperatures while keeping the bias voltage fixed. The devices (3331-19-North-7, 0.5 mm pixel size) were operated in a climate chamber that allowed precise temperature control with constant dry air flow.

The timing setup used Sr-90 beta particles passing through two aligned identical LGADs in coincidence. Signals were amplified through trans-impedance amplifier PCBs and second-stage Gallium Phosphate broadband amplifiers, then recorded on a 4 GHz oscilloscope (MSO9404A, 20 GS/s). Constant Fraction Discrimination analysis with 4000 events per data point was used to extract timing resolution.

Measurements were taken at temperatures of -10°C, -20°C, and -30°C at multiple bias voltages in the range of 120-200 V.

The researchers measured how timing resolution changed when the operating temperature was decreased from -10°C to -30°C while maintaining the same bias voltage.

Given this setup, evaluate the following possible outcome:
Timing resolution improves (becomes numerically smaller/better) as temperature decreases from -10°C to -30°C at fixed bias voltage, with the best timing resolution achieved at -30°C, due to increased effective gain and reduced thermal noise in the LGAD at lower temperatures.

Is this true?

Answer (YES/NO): YES